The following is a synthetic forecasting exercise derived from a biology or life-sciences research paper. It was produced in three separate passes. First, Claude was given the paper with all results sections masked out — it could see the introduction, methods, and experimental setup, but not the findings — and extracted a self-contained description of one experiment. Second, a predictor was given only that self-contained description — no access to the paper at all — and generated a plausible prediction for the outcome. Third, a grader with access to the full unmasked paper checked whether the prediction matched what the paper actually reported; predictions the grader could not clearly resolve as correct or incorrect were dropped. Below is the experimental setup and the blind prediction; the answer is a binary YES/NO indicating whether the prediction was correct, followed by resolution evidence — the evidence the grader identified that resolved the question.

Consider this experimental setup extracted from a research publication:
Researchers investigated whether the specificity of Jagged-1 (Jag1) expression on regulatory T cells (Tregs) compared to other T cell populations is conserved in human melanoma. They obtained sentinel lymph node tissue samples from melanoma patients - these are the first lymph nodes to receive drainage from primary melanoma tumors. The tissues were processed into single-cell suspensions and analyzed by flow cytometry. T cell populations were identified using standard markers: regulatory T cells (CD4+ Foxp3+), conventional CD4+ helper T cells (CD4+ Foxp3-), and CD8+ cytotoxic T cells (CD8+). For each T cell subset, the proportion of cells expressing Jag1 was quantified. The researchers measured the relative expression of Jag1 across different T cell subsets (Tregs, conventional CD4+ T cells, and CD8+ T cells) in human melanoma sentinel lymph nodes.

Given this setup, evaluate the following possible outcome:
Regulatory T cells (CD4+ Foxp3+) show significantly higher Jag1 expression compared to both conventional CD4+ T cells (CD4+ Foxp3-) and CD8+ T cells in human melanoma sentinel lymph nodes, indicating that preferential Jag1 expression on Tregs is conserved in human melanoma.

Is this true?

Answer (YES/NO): YES